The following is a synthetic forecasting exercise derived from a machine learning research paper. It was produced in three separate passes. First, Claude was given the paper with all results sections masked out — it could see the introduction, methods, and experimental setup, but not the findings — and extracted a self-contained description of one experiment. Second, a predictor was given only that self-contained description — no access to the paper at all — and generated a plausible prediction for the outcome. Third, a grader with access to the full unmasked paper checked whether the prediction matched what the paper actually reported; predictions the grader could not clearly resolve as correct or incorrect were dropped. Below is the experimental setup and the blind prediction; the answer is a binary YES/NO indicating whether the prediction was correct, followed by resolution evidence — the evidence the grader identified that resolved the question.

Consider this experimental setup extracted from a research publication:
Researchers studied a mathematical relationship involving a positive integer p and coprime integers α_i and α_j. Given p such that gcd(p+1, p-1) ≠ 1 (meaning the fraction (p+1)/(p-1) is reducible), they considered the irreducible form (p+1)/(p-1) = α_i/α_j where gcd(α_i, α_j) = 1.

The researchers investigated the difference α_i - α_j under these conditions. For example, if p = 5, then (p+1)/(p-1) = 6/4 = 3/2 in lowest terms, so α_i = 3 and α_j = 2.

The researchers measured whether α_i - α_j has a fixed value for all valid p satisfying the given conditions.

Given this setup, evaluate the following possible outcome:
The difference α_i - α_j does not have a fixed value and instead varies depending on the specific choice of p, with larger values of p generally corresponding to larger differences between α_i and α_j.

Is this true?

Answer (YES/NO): NO